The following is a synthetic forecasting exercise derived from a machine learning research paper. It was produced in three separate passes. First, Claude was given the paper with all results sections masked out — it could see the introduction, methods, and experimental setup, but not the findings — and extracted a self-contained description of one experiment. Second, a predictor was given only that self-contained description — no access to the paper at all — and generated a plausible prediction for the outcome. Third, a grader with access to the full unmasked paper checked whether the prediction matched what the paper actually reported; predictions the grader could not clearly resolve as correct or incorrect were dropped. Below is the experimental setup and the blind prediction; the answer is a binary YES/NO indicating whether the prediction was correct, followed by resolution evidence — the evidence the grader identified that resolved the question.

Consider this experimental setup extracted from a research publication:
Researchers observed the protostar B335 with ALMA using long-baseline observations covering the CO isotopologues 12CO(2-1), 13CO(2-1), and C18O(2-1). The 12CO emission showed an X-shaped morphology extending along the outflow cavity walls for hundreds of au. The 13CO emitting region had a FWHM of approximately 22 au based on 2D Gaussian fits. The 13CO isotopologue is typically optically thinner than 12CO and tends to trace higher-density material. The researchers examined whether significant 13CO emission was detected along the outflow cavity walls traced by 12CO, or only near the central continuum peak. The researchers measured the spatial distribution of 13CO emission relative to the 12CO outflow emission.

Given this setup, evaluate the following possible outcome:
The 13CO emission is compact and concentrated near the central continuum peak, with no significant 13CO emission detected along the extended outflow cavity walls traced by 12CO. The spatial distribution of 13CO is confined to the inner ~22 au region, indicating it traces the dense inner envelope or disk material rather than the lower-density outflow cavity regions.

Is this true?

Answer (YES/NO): YES